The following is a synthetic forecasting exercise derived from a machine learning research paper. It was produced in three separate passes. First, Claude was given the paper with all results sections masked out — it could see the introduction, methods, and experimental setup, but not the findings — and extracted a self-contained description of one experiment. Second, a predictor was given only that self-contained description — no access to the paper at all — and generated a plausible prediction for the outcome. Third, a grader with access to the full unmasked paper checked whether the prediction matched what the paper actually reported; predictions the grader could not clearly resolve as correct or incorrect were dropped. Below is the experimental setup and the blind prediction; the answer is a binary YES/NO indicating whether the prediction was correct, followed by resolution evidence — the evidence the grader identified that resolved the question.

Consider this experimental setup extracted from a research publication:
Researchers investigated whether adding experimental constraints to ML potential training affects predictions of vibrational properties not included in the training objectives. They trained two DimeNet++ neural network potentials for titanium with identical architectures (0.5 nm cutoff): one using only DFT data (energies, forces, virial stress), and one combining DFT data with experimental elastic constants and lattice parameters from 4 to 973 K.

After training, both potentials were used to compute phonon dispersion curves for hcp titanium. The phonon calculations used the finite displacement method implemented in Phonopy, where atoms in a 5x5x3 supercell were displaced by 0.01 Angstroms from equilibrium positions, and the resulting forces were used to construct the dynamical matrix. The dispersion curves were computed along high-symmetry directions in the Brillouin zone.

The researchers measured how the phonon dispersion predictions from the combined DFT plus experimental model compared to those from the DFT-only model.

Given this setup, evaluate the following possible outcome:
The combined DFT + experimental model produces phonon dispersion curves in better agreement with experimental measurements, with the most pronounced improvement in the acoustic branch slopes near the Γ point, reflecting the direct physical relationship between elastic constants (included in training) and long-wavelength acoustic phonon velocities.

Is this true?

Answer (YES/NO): NO